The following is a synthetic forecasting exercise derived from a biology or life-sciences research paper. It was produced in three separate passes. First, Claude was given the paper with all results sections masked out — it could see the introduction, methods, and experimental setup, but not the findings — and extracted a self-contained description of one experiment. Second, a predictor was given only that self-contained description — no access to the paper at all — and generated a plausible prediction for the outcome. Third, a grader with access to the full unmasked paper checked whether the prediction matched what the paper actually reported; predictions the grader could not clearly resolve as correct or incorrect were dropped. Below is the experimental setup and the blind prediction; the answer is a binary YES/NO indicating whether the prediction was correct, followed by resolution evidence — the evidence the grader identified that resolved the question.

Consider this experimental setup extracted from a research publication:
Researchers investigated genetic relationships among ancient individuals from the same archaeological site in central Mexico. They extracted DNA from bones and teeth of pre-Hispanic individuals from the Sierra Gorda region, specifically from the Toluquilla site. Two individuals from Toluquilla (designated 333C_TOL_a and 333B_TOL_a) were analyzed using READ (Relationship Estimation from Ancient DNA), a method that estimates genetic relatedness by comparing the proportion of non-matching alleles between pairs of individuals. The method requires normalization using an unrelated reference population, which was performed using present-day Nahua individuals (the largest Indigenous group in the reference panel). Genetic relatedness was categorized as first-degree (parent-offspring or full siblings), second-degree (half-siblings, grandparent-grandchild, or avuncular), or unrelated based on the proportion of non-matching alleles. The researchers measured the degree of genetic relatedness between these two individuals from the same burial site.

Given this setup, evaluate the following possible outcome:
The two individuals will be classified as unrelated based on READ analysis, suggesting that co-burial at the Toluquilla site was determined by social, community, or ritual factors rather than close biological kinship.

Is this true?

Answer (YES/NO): NO